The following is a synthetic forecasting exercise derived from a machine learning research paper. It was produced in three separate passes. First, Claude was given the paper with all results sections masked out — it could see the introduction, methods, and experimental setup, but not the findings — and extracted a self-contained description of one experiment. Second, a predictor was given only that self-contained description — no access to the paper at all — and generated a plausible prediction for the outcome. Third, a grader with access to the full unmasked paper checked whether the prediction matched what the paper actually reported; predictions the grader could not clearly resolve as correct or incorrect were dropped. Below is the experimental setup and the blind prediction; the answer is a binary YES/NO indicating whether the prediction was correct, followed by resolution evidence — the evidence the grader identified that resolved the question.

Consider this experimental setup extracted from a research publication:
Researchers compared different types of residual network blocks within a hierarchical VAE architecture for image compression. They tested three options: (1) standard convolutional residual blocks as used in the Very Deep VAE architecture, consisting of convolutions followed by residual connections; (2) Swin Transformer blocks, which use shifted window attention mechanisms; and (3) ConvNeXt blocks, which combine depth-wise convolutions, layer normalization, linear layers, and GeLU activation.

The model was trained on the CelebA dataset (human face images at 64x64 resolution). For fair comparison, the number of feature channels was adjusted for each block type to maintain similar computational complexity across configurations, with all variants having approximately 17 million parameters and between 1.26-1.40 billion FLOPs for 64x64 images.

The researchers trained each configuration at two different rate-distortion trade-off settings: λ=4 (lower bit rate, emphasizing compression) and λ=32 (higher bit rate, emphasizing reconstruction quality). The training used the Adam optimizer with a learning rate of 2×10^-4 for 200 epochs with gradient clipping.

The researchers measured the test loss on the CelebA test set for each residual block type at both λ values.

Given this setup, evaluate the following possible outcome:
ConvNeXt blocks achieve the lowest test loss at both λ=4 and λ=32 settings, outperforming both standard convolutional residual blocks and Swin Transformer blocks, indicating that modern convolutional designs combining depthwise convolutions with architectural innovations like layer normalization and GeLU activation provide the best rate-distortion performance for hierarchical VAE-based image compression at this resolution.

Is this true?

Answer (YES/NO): NO